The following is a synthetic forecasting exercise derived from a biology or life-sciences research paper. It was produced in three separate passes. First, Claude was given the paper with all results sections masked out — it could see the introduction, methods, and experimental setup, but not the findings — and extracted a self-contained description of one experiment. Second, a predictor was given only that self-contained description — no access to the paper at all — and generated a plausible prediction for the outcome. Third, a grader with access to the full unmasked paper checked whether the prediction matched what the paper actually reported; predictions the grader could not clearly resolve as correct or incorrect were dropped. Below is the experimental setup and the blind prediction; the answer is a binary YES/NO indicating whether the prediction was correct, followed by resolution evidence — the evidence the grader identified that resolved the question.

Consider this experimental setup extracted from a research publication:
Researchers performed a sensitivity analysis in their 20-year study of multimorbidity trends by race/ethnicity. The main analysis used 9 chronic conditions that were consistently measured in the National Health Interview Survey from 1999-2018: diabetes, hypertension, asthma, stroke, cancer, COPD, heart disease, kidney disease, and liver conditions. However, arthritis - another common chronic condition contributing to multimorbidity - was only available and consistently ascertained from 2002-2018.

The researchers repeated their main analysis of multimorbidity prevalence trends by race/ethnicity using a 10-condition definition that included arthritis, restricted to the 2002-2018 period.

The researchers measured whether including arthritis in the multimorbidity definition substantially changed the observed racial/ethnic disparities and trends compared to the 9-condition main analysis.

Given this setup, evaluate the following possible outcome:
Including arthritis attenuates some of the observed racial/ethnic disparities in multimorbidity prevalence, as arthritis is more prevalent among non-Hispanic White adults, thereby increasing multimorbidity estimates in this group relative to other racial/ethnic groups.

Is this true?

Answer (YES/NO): NO